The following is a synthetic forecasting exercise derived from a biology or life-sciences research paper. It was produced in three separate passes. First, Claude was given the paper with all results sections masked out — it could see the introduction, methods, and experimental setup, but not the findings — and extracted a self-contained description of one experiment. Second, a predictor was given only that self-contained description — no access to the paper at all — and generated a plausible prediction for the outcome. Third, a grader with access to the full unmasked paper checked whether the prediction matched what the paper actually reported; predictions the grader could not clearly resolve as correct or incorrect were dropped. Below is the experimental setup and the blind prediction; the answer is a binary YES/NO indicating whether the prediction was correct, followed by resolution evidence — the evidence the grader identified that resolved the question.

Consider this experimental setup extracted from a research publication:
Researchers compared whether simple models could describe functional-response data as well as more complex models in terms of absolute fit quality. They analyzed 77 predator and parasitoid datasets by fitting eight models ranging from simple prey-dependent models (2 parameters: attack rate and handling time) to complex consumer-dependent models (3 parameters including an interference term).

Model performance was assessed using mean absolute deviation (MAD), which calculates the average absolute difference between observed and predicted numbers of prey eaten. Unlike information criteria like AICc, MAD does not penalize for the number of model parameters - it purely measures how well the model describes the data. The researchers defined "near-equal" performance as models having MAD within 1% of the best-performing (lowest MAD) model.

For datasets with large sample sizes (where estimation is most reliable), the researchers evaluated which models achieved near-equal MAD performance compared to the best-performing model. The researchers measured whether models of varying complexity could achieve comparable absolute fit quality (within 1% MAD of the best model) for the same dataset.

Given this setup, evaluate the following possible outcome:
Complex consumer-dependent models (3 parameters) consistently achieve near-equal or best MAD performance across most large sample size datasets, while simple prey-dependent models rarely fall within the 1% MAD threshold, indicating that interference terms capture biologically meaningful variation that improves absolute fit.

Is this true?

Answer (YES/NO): NO